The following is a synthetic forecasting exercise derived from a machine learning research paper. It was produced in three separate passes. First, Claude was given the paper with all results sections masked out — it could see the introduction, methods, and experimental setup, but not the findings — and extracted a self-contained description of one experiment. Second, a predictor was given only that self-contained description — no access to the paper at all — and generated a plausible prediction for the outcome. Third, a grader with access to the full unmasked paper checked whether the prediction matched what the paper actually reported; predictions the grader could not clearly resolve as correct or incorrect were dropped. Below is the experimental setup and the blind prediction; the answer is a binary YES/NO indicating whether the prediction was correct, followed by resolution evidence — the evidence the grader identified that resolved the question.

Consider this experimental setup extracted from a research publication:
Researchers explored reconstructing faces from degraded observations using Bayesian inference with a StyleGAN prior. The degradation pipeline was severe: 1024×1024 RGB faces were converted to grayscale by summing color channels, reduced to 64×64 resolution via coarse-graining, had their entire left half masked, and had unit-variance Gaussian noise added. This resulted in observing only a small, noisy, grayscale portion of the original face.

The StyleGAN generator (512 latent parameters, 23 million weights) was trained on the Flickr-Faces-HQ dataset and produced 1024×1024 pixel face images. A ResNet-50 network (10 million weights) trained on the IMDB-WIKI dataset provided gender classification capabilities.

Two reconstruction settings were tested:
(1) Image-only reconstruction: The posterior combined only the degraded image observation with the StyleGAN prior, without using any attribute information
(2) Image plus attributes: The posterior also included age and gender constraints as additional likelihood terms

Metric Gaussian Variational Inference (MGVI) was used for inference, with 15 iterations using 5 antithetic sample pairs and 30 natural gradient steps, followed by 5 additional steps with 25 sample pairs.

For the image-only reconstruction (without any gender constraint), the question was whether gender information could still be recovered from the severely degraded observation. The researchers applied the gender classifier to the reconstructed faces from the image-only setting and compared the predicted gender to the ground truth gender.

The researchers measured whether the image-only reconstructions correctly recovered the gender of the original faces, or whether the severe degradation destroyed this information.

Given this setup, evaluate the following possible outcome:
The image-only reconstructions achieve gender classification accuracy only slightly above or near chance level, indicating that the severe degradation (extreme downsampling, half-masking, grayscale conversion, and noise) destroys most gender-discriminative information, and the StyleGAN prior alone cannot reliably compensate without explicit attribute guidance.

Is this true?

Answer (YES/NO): NO